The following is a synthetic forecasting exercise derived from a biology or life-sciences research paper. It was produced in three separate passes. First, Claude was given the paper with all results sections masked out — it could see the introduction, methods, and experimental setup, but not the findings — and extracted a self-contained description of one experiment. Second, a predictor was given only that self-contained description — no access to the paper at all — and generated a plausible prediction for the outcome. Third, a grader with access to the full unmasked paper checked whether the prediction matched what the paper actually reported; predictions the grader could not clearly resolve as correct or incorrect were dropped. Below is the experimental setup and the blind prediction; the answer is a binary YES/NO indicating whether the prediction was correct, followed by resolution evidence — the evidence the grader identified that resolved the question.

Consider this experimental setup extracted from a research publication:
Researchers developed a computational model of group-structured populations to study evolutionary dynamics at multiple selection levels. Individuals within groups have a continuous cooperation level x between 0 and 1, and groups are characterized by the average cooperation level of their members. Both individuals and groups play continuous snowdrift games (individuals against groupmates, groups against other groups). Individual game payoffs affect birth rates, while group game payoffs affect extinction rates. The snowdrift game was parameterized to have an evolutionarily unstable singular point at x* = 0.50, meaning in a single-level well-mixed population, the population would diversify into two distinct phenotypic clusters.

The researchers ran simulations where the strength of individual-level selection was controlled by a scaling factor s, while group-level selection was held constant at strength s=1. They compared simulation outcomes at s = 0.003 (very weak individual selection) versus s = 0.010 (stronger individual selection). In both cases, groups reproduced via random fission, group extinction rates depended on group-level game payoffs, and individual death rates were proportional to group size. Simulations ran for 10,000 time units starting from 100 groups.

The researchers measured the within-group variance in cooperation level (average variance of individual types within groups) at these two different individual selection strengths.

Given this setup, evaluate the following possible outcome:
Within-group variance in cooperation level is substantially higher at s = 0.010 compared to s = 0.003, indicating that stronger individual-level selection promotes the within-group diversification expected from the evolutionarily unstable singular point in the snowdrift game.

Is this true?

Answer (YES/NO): YES